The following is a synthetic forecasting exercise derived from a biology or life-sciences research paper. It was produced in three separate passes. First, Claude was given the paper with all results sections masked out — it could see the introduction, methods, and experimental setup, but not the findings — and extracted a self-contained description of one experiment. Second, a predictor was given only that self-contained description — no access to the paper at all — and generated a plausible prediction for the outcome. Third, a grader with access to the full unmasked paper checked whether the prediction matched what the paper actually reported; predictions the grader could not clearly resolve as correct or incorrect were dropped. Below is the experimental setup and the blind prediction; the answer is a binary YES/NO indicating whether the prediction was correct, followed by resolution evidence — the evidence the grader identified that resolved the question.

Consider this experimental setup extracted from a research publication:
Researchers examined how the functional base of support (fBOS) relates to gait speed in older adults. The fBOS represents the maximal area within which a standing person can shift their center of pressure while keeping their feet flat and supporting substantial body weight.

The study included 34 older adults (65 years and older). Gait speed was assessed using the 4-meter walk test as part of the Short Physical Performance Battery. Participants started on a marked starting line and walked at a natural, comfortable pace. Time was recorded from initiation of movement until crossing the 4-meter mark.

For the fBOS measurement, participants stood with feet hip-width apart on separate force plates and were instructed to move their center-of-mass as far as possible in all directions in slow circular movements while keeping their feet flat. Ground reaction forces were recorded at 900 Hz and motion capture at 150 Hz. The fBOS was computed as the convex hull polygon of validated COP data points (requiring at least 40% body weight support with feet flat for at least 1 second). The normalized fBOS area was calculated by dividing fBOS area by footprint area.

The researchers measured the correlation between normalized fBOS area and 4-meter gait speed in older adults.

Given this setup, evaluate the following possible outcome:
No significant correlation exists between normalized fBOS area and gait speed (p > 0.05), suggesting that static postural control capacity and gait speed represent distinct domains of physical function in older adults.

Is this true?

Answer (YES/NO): NO